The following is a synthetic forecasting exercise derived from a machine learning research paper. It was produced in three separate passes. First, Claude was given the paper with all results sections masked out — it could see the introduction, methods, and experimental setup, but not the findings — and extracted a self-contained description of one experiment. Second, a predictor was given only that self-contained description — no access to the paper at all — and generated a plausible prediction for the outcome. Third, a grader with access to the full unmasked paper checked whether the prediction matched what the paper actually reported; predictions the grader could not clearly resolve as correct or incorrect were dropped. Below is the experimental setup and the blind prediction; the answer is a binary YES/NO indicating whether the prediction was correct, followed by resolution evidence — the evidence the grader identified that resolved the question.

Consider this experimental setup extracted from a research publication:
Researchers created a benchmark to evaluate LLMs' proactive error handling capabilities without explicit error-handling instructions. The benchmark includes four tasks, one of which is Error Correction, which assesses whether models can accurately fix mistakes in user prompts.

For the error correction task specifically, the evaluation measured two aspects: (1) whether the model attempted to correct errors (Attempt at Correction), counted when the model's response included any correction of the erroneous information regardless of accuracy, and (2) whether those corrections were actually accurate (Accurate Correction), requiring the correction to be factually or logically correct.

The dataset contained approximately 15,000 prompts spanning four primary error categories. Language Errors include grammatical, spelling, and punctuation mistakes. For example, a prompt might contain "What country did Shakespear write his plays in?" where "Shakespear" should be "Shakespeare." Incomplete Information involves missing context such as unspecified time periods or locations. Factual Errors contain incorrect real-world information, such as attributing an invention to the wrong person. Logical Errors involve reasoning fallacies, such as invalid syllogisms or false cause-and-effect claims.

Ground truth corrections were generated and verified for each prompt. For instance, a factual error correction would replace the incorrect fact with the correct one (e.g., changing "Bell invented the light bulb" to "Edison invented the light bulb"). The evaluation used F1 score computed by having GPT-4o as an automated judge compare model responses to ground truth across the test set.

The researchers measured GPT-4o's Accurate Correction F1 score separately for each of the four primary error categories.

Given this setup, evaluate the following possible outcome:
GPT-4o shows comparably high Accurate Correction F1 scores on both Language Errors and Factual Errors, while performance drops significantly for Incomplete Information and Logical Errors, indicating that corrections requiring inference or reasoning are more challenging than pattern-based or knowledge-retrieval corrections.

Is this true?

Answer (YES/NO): NO